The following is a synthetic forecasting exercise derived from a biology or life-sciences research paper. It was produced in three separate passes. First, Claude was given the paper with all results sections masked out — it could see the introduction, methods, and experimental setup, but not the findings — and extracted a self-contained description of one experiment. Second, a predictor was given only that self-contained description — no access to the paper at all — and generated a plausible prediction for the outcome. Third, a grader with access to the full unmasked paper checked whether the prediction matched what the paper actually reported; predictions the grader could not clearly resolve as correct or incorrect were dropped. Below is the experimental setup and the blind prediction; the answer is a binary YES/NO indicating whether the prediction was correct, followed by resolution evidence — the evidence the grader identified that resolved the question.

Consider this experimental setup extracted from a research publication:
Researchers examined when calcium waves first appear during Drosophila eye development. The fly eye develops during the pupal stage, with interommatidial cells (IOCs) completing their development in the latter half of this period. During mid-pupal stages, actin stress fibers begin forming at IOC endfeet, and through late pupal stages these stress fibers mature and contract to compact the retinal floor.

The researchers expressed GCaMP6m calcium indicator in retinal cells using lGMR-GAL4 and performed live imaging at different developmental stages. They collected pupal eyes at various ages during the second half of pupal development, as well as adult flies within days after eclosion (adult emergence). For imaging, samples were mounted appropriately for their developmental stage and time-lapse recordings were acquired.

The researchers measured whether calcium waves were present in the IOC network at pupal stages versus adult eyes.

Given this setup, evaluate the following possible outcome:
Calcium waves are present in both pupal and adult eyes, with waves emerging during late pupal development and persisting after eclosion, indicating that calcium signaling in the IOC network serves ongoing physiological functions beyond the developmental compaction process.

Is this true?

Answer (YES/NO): YES